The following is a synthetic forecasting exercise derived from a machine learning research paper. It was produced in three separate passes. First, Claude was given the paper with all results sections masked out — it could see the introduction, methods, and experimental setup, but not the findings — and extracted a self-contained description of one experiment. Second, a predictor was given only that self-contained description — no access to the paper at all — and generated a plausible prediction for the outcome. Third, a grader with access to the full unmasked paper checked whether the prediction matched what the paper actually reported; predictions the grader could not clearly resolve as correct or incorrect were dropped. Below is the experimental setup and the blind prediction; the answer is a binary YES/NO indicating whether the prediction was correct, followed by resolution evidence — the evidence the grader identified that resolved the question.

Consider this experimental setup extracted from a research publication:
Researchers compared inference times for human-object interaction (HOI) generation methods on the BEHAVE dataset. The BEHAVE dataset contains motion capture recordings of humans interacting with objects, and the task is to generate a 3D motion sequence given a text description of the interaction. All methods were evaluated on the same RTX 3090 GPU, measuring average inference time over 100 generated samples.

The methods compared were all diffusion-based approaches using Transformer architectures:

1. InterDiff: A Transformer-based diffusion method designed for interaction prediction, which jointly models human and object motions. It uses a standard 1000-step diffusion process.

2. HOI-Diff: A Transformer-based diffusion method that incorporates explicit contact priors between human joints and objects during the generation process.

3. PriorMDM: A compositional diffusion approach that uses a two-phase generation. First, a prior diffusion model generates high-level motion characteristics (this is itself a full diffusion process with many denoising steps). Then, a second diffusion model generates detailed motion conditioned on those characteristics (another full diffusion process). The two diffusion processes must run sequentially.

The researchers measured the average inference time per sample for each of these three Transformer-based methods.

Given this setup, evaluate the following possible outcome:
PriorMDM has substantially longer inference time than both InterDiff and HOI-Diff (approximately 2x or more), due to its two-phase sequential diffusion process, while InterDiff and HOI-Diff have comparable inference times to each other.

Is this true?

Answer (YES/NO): NO